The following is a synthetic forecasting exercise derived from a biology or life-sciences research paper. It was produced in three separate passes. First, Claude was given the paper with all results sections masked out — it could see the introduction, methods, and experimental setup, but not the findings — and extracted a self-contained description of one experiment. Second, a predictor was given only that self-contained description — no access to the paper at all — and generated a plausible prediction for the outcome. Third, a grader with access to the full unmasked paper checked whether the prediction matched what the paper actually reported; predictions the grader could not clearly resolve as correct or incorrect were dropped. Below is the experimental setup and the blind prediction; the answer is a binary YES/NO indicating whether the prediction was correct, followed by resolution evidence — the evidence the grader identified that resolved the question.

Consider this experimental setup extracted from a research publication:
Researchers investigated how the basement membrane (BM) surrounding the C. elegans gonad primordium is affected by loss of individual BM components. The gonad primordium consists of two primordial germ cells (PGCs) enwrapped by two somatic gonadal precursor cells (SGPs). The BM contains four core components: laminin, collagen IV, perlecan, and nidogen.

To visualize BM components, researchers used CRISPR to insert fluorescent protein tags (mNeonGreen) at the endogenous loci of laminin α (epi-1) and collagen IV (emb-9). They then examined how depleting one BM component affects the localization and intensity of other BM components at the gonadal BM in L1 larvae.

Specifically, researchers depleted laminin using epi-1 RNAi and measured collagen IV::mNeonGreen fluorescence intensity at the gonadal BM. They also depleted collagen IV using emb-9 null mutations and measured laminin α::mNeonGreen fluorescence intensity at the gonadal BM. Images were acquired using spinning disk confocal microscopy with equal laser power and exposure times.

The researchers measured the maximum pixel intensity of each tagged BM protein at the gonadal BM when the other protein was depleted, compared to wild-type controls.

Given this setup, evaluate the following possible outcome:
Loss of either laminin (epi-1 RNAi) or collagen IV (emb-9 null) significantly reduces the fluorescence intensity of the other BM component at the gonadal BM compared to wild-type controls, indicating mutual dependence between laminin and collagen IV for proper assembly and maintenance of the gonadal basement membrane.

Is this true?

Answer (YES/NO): NO